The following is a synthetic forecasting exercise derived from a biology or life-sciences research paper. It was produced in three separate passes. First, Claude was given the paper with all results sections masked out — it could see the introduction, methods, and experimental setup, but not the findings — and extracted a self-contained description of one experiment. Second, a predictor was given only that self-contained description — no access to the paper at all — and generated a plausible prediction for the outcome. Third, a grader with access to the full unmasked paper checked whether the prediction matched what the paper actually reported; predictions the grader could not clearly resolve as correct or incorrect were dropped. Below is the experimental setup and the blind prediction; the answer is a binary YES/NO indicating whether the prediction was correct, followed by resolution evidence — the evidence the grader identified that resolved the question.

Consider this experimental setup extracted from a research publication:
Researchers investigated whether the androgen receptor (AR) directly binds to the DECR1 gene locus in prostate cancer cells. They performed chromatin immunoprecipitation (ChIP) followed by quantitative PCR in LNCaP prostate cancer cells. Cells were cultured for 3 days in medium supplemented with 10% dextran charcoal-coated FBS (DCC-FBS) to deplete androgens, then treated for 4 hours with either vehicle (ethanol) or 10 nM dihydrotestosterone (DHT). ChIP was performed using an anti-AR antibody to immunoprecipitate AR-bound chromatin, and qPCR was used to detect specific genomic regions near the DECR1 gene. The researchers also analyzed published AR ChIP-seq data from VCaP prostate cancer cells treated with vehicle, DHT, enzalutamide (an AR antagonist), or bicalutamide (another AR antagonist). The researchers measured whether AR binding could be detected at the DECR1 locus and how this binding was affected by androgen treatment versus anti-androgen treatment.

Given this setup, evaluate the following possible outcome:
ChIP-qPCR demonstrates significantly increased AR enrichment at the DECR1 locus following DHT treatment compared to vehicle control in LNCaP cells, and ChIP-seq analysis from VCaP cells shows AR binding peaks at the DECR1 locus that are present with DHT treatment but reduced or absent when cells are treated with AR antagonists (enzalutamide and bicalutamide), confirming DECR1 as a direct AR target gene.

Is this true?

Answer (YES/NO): YES